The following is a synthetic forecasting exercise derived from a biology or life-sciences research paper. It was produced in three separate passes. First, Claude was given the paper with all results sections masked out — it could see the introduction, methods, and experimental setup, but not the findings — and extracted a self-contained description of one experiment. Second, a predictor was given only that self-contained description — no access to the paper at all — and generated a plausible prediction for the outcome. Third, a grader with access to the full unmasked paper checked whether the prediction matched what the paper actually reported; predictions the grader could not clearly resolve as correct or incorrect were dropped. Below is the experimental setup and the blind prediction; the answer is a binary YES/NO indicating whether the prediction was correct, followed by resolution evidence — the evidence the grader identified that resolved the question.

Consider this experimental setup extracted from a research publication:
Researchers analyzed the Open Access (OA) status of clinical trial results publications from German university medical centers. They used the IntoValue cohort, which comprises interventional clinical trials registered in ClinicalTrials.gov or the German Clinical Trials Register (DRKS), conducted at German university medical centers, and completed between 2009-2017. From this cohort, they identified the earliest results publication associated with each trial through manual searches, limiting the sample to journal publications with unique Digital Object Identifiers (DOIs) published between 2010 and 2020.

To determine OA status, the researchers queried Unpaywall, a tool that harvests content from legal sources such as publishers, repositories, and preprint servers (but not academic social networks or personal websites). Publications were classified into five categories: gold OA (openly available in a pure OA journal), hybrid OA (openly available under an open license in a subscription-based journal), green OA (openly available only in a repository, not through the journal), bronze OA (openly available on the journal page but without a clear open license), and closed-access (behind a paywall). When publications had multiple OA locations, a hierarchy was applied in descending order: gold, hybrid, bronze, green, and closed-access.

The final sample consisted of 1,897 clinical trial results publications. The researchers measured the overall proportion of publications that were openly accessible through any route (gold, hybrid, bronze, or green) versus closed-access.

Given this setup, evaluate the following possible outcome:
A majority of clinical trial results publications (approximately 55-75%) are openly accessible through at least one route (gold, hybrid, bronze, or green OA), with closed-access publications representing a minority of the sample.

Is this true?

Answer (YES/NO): NO